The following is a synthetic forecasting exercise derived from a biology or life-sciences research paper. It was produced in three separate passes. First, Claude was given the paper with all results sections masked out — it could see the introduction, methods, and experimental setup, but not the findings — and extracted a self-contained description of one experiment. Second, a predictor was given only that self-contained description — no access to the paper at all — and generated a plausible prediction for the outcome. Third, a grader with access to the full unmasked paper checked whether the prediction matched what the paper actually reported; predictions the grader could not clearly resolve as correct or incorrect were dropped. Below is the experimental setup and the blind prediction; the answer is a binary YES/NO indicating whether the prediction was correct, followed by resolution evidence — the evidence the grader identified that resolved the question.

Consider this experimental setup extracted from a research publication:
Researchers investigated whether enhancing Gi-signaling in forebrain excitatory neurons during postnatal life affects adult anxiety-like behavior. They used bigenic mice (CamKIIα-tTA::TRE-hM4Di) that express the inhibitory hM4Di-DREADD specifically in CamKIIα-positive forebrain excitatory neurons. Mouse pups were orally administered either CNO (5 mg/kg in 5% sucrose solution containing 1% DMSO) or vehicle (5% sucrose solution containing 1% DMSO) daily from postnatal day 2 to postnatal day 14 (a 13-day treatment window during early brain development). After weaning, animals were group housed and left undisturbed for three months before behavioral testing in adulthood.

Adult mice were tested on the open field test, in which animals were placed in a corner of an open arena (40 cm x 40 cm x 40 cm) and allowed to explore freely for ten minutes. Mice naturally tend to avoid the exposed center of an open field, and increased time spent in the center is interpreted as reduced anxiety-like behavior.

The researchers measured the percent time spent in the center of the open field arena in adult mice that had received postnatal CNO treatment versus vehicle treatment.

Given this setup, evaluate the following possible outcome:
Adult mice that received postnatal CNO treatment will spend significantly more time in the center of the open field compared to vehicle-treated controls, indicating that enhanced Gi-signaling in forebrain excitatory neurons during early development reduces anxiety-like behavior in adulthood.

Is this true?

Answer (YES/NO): NO